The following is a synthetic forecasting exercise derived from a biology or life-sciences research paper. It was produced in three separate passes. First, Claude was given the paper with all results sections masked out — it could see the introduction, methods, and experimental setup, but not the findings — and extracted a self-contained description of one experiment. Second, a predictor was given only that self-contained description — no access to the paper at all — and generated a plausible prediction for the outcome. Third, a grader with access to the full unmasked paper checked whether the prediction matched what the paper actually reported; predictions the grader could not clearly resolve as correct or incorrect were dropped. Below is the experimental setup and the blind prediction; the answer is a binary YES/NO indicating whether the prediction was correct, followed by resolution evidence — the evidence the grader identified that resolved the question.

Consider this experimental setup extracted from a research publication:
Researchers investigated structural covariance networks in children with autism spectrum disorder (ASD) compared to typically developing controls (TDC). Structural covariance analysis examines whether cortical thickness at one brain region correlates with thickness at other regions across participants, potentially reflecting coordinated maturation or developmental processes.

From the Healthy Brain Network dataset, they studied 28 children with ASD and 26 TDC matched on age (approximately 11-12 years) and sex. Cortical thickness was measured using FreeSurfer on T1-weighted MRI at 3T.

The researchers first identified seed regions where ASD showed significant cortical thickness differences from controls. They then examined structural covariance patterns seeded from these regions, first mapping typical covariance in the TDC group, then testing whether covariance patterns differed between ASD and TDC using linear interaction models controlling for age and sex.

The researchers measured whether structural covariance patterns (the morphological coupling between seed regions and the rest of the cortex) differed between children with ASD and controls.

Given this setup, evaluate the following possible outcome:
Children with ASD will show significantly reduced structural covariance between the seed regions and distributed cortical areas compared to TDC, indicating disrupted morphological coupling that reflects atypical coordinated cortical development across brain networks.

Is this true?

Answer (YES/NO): YES